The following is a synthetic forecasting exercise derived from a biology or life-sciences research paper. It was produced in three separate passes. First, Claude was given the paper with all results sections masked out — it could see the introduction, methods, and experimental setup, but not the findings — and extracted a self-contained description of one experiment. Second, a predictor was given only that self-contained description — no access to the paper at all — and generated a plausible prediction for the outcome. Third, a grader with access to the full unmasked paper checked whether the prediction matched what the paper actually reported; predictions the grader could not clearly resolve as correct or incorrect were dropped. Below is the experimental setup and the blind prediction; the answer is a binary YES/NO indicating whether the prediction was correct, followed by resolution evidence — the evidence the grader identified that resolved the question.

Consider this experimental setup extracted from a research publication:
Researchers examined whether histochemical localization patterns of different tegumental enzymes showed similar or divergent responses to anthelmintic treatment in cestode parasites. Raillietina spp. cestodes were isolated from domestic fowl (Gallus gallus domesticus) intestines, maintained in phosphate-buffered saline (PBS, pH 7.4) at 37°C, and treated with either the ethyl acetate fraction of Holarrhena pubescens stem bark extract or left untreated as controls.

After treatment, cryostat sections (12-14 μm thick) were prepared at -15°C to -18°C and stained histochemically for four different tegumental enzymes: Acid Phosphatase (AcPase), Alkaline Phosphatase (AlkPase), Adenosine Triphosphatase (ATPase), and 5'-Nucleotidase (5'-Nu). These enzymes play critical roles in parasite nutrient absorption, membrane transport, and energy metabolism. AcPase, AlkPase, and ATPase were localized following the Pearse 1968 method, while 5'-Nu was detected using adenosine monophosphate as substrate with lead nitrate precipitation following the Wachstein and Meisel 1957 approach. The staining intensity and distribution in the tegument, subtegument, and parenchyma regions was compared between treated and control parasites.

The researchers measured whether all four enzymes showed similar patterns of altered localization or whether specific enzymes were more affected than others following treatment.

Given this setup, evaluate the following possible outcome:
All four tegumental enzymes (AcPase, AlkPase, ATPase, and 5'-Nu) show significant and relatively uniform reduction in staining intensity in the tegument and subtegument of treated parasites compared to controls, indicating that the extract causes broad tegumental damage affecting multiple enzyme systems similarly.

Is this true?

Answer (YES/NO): NO